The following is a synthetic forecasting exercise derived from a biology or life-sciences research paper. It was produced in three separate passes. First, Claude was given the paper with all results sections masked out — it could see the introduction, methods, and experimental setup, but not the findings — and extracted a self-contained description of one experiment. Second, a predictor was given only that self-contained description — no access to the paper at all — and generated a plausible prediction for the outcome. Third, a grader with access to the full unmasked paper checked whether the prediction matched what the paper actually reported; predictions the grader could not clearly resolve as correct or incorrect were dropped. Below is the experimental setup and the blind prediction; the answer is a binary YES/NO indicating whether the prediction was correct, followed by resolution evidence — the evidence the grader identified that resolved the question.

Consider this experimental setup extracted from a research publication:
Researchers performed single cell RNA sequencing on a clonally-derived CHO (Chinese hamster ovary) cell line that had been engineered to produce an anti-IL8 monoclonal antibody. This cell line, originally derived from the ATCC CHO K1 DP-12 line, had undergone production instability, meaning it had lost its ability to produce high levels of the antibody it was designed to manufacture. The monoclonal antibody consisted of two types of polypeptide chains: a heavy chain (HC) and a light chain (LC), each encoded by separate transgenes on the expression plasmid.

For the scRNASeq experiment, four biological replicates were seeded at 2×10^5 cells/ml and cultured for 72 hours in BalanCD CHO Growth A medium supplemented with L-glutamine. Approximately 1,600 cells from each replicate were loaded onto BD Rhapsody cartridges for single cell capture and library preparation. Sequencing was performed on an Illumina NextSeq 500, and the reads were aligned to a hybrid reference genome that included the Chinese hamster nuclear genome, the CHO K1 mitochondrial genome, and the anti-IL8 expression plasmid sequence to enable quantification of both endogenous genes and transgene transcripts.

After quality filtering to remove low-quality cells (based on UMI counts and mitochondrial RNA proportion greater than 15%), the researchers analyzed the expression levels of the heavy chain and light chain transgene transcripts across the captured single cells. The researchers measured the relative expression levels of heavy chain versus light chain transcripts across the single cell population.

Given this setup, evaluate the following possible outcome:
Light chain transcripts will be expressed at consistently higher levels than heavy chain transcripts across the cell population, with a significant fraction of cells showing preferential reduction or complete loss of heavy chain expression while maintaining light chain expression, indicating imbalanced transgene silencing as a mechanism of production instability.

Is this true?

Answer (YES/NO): YES